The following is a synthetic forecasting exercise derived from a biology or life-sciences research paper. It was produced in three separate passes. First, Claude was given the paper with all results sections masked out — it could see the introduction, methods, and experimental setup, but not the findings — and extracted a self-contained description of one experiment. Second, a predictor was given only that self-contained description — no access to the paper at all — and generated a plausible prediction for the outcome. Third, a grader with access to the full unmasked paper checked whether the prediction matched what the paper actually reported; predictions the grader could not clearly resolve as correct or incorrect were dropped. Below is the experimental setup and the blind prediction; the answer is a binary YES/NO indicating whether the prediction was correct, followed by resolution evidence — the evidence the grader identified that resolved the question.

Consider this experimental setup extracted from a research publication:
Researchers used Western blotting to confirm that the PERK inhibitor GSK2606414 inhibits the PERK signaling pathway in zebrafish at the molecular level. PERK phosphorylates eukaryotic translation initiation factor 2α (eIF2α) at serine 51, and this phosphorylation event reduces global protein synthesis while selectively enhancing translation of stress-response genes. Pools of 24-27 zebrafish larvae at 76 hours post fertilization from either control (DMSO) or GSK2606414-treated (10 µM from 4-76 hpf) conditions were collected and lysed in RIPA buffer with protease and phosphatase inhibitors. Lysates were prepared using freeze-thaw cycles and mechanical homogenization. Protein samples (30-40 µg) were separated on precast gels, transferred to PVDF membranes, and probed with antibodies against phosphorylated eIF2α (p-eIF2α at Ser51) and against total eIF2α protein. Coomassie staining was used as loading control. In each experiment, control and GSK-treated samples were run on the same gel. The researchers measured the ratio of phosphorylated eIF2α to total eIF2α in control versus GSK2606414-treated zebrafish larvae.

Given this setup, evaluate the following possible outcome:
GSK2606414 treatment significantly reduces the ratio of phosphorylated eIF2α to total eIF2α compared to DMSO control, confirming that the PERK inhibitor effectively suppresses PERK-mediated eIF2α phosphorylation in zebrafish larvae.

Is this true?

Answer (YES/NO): YES